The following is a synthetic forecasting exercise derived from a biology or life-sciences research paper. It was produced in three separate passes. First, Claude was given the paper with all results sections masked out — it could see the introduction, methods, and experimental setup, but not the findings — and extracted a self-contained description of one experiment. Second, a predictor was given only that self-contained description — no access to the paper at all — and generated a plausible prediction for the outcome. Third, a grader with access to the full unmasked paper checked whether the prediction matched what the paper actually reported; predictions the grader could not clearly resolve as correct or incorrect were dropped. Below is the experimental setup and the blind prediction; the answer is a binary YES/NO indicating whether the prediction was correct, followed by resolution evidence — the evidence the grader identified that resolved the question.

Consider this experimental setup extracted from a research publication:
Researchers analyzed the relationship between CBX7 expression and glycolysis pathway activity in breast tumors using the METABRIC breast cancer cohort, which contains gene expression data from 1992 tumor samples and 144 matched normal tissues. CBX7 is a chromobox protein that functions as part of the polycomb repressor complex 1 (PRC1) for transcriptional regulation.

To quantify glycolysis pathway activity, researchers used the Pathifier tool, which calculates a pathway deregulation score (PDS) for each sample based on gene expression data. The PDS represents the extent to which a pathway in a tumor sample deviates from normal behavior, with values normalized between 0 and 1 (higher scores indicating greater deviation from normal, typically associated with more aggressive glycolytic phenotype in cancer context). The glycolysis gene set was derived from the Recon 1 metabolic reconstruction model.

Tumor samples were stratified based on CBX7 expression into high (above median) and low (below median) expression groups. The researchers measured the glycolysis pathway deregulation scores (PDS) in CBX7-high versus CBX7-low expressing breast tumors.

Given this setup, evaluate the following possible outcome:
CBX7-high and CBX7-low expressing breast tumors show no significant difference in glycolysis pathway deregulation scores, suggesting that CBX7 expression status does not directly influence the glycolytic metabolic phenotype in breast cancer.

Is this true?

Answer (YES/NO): NO